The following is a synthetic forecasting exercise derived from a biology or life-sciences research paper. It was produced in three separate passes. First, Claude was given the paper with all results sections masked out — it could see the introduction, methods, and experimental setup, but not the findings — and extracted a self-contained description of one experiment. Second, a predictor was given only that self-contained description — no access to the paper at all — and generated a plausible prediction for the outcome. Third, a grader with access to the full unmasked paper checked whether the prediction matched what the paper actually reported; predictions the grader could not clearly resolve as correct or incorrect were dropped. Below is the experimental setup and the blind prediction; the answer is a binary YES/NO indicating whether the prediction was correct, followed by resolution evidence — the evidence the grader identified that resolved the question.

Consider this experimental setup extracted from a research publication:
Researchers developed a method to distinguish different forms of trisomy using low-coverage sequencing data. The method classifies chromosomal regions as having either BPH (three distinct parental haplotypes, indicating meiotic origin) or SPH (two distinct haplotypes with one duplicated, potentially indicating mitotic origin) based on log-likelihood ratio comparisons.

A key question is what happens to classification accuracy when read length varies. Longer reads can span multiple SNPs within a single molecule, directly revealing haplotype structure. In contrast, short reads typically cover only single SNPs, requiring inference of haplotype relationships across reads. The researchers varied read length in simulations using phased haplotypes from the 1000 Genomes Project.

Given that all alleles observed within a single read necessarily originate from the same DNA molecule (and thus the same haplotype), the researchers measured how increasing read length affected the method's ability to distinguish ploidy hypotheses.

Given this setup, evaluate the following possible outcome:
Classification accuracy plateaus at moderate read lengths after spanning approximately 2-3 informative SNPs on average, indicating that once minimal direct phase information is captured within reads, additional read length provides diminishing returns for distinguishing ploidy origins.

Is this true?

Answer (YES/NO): NO